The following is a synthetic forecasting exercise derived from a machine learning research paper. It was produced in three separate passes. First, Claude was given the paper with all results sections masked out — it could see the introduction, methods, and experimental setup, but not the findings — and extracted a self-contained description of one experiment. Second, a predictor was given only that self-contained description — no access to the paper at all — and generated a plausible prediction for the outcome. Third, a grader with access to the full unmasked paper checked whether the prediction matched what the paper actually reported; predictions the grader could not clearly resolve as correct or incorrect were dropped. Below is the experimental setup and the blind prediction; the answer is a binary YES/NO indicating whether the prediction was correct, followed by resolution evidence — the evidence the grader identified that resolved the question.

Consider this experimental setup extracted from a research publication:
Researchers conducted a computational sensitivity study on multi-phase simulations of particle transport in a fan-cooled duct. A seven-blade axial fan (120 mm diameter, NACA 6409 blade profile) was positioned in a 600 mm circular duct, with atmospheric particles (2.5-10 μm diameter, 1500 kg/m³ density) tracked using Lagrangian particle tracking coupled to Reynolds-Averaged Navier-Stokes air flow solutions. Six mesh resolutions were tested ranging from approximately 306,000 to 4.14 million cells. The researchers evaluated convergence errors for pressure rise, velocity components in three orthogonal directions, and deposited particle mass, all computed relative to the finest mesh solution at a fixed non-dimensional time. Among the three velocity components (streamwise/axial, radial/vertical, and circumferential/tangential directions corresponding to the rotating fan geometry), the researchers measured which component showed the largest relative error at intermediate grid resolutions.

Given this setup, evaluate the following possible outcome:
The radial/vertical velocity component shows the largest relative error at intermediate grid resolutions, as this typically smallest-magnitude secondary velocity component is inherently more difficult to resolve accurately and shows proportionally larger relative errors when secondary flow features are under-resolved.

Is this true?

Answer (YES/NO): NO